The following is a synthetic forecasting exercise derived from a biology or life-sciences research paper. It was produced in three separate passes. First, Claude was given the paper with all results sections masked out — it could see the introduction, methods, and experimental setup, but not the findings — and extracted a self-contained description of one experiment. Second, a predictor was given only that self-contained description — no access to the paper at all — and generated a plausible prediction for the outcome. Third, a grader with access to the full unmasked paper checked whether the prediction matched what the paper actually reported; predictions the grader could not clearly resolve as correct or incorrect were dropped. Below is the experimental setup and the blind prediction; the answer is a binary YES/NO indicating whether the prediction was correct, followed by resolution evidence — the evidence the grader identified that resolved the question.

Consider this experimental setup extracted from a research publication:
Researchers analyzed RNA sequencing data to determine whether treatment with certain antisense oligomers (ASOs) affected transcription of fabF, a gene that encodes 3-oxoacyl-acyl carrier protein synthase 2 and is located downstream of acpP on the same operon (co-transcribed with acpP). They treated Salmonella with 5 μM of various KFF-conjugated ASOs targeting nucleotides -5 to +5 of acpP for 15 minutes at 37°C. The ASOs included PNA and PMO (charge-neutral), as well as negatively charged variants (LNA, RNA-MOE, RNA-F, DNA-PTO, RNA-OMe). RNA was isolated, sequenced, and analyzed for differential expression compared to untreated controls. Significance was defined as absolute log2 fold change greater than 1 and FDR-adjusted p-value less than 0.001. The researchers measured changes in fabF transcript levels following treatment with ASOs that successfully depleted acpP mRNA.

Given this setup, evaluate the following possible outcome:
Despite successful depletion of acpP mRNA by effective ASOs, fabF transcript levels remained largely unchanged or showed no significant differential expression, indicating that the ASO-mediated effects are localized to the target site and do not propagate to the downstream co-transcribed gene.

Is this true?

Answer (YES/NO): NO